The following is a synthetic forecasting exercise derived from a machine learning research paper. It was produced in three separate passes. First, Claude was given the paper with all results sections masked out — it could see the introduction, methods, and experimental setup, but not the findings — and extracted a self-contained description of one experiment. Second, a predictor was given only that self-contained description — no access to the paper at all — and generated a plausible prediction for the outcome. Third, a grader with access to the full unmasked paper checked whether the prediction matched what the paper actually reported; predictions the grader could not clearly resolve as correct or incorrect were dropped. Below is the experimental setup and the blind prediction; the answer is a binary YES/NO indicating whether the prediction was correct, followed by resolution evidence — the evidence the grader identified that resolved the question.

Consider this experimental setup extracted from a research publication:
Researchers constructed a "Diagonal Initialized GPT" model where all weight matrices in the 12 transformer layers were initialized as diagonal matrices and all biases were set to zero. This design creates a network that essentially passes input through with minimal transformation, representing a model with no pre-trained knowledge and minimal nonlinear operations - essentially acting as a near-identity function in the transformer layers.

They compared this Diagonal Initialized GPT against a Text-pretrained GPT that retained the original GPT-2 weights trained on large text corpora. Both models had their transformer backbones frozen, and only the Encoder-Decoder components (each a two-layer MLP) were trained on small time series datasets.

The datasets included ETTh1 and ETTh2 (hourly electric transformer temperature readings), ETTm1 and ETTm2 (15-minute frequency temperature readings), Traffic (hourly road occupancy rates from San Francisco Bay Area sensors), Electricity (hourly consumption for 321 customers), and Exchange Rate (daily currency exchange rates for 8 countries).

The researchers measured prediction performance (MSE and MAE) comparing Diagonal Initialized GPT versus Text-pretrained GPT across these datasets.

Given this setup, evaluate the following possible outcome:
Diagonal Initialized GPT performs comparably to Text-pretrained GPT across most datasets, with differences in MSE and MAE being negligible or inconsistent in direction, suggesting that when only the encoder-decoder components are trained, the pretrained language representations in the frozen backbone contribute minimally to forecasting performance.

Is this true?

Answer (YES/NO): YES